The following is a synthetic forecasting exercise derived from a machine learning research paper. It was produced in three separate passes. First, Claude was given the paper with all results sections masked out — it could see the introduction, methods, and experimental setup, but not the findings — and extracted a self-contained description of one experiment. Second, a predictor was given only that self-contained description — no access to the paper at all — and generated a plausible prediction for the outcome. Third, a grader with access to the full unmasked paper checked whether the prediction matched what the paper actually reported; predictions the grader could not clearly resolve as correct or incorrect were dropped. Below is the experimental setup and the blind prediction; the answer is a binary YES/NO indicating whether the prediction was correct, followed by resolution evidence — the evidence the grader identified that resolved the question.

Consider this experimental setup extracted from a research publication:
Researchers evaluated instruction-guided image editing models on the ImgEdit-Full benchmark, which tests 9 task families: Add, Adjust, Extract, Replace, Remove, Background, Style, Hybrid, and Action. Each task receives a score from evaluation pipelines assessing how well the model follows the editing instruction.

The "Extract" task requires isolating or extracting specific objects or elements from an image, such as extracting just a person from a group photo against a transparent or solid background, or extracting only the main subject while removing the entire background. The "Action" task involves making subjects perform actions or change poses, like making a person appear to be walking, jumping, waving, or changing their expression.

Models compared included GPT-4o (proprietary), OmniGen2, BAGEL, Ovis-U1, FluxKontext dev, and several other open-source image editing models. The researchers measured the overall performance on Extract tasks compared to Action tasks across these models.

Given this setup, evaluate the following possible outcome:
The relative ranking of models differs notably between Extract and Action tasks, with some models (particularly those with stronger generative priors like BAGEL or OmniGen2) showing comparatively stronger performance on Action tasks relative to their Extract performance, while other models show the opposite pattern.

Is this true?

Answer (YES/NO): YES